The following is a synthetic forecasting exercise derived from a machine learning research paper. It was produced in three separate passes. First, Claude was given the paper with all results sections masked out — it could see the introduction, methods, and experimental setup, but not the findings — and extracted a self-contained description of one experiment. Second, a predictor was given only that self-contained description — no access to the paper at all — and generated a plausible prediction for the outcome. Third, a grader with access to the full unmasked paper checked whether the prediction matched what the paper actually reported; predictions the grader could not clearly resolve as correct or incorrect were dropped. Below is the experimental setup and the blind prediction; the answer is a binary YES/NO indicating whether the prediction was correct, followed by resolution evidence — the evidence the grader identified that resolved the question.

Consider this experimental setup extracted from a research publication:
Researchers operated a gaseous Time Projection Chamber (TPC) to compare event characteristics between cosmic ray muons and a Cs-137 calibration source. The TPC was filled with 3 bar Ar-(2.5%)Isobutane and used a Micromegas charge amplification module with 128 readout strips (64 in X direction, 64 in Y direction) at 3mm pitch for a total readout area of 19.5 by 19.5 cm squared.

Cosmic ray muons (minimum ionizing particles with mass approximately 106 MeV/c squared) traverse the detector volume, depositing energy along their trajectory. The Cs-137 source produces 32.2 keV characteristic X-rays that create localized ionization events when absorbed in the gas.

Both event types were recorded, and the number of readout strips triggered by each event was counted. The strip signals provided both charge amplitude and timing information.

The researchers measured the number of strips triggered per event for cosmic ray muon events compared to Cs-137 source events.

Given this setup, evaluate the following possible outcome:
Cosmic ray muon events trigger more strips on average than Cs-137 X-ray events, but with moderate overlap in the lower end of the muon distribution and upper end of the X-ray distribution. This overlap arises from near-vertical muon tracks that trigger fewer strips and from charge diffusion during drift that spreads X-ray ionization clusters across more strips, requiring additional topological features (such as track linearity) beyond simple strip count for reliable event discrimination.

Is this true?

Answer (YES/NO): NO